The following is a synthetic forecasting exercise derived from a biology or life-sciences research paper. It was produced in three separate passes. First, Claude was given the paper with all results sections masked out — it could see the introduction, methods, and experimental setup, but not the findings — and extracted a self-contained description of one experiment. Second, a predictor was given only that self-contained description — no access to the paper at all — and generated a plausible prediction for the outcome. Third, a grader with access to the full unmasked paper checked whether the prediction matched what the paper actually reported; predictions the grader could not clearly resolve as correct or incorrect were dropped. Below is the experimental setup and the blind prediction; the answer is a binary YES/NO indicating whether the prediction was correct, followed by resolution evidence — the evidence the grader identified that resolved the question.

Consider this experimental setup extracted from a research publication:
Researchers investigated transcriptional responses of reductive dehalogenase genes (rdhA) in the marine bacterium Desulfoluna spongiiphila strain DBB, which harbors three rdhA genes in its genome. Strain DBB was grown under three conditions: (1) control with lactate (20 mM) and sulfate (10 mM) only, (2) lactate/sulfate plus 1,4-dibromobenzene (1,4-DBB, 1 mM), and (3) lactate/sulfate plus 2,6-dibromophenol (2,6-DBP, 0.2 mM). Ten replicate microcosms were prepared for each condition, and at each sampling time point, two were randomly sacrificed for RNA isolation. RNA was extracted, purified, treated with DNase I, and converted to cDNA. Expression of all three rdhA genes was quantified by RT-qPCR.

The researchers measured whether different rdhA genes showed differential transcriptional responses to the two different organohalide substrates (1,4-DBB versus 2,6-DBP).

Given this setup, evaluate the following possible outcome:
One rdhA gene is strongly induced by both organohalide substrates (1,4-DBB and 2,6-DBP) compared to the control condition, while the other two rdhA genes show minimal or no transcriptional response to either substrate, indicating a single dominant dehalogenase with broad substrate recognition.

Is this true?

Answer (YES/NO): NO